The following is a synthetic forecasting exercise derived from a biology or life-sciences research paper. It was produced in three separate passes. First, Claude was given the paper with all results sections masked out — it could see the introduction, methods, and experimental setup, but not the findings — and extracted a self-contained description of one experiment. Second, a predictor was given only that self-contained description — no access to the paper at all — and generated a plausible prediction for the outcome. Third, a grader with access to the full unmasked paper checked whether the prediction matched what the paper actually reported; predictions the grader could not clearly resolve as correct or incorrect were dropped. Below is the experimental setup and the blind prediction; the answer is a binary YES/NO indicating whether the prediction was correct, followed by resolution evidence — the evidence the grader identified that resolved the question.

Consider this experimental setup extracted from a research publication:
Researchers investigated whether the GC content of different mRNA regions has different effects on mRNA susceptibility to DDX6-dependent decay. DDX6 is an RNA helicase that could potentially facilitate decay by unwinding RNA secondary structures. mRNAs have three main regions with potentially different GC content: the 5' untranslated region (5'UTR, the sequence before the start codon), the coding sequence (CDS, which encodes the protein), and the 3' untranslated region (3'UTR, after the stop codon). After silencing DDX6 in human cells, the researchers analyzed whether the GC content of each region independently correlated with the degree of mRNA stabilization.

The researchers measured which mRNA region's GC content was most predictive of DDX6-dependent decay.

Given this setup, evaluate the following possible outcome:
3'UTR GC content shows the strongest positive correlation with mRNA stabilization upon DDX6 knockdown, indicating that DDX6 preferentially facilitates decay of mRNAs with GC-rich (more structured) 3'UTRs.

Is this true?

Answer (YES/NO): NO